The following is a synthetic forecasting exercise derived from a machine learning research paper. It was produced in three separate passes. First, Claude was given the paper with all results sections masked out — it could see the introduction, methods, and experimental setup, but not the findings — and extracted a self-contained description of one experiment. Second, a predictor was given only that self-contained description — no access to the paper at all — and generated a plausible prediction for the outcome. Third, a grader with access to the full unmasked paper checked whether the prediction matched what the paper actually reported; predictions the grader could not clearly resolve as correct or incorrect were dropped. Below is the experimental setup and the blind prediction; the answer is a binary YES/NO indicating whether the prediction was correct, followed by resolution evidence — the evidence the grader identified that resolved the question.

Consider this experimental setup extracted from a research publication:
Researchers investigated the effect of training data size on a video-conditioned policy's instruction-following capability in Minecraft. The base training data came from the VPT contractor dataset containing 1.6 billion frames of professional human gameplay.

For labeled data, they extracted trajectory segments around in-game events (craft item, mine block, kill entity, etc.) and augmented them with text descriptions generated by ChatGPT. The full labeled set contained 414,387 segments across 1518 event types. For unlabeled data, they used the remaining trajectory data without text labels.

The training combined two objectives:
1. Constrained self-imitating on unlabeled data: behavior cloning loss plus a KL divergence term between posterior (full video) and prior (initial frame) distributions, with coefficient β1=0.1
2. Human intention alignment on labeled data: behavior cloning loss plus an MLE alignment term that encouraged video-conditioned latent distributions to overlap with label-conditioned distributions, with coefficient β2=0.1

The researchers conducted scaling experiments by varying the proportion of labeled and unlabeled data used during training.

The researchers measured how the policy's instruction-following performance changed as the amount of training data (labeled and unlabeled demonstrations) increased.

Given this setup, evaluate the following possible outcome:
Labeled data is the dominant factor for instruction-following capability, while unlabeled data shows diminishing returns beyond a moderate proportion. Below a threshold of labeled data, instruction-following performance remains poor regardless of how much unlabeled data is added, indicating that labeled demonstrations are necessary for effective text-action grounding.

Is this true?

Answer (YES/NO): NO